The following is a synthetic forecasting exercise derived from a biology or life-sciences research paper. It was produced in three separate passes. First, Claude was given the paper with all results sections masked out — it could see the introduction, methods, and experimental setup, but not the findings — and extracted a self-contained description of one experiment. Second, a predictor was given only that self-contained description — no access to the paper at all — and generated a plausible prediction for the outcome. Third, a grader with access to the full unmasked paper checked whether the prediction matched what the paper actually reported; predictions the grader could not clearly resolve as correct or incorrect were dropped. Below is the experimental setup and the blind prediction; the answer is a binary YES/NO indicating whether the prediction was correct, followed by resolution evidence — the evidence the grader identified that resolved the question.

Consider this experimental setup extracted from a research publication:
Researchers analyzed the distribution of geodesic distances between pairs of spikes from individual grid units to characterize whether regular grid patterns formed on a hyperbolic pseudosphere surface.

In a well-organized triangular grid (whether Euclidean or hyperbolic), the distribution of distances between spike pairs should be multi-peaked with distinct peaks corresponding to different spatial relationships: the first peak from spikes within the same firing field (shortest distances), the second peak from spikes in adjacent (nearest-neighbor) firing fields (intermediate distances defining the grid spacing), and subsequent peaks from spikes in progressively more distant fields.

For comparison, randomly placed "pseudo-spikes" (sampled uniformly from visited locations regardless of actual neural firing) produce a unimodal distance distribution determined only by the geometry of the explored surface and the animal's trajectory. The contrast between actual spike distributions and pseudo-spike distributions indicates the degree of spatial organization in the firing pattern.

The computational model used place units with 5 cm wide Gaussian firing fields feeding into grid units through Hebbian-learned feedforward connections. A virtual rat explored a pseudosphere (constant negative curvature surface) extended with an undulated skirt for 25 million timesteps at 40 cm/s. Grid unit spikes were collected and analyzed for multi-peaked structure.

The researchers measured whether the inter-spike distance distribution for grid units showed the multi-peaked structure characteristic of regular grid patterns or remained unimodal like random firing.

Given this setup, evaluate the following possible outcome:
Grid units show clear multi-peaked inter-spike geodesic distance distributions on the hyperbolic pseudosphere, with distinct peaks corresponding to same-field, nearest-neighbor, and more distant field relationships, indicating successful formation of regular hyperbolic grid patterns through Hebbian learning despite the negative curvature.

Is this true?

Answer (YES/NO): YES